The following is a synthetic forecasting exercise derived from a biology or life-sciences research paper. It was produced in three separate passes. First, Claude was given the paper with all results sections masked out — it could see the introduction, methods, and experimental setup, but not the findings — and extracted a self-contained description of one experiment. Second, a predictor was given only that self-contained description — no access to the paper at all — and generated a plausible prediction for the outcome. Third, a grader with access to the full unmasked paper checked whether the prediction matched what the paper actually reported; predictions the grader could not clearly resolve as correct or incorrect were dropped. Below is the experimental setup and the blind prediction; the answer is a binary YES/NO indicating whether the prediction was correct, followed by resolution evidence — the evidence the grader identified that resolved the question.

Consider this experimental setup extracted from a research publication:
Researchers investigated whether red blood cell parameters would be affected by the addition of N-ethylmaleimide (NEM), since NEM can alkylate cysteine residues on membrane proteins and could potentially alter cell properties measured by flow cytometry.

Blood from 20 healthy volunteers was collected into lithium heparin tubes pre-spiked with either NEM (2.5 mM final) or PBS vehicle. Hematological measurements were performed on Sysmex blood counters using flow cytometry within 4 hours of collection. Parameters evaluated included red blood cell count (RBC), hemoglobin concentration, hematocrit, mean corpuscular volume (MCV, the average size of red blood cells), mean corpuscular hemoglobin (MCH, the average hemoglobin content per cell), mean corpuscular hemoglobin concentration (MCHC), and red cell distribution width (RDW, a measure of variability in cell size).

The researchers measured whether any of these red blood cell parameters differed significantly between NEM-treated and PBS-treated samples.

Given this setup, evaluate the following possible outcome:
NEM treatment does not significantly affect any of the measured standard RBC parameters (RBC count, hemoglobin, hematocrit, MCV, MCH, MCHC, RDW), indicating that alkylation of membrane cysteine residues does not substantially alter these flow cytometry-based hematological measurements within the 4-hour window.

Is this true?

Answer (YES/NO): YES